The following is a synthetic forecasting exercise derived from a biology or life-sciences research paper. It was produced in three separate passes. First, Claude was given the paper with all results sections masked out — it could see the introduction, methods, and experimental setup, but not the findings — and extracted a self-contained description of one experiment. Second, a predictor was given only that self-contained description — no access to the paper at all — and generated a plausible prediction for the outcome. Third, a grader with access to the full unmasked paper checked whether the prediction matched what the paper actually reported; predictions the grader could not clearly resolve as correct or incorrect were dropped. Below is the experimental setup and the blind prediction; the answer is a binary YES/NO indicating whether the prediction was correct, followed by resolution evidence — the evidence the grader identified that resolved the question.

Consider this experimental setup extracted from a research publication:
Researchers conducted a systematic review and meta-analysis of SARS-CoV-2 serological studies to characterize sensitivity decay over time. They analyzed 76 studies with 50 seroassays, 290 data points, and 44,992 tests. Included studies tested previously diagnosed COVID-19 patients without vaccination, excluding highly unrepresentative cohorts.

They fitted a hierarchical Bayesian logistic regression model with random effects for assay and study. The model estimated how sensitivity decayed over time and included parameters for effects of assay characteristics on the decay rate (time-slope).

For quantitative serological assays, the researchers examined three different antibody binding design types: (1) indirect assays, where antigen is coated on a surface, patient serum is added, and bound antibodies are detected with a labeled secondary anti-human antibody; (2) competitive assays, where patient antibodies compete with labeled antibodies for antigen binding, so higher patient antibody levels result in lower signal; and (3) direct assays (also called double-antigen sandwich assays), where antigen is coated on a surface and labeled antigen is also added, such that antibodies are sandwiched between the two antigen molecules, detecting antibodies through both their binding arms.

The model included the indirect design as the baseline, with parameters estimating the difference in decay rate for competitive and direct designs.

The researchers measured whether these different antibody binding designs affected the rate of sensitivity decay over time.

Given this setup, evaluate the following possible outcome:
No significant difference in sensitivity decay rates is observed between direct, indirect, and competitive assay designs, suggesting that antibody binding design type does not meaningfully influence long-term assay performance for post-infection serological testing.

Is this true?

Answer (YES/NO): NO